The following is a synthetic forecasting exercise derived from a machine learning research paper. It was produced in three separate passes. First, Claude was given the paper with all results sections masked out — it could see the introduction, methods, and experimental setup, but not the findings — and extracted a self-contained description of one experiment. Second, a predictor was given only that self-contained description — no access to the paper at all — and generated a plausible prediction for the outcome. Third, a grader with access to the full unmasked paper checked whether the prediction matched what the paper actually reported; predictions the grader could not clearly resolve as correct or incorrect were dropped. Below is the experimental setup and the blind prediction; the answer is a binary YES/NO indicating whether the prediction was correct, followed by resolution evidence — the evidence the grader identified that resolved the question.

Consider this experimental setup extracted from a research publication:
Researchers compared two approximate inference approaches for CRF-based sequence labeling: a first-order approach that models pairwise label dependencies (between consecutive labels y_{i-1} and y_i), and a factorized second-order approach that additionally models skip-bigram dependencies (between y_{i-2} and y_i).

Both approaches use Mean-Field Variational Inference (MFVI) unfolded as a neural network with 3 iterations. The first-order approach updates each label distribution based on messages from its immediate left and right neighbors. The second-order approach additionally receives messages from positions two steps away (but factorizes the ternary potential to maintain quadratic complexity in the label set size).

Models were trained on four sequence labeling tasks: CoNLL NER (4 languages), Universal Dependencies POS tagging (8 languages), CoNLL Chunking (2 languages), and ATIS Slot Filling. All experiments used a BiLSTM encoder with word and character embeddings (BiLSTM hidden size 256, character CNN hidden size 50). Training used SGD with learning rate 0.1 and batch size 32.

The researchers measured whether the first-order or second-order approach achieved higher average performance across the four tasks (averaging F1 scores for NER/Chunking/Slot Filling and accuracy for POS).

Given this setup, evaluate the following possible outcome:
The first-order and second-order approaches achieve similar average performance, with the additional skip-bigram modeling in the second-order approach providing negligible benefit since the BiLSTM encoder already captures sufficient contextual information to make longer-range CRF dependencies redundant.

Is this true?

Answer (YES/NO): YES